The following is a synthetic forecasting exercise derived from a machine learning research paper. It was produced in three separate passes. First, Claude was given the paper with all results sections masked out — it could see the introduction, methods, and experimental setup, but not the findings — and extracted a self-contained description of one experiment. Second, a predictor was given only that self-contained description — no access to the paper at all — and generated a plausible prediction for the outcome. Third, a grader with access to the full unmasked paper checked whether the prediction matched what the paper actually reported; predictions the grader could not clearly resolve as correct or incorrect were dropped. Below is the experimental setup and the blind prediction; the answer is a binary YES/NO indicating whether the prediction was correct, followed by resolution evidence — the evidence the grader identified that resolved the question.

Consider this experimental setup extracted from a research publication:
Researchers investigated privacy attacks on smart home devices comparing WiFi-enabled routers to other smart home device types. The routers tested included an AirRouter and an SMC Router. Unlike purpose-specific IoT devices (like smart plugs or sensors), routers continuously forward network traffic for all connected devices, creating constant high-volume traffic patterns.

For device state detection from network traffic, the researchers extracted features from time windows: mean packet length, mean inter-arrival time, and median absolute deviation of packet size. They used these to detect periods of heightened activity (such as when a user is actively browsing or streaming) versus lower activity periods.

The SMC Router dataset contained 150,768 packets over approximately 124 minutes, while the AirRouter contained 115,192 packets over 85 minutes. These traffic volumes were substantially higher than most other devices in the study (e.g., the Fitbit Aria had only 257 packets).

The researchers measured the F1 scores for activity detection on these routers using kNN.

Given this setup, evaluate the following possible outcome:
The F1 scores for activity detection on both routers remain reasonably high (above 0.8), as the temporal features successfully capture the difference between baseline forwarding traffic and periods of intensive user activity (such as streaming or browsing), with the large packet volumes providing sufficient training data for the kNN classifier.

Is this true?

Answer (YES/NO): YES